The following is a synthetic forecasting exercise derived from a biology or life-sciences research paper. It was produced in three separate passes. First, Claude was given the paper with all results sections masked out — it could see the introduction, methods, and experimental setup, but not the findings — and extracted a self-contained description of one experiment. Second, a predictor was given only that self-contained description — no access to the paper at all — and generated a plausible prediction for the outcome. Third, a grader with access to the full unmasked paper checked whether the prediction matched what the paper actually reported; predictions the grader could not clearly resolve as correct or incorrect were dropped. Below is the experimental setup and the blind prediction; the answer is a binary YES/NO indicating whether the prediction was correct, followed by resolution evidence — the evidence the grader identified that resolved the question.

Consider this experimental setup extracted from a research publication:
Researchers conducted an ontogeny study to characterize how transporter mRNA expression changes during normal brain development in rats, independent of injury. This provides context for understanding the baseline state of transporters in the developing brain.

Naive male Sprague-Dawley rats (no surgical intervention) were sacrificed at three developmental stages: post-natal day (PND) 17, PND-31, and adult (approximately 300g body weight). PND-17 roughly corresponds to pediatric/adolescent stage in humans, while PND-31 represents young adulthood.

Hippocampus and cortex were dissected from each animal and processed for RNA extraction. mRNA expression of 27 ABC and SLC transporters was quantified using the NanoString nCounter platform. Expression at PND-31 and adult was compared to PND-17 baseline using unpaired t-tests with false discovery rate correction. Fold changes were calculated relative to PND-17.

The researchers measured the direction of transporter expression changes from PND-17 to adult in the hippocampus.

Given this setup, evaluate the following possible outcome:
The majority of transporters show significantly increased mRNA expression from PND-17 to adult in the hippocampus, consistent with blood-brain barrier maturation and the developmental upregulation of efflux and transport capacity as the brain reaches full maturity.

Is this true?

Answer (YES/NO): NO